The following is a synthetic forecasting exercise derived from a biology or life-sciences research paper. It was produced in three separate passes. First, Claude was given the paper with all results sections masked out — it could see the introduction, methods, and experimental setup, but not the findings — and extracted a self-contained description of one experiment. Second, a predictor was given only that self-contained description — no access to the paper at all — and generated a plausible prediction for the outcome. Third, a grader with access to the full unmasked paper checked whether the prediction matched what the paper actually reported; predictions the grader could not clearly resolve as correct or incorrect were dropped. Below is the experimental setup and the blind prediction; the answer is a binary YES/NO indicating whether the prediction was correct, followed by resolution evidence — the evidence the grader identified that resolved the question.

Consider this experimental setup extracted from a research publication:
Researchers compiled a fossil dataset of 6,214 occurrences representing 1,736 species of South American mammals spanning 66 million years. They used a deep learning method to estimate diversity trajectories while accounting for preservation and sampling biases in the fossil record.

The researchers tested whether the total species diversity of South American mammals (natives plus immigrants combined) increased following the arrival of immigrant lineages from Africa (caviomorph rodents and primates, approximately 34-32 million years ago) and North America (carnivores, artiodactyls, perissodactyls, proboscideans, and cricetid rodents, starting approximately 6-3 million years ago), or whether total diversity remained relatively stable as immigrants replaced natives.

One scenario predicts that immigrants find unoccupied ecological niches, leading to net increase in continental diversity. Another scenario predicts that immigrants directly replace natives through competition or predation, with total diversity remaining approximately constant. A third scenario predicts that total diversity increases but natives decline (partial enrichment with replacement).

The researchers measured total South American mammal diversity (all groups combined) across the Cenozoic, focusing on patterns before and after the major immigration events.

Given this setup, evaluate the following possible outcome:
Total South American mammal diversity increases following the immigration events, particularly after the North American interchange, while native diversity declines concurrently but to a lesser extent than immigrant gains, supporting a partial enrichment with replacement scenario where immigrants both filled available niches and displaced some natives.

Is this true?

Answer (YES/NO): YES